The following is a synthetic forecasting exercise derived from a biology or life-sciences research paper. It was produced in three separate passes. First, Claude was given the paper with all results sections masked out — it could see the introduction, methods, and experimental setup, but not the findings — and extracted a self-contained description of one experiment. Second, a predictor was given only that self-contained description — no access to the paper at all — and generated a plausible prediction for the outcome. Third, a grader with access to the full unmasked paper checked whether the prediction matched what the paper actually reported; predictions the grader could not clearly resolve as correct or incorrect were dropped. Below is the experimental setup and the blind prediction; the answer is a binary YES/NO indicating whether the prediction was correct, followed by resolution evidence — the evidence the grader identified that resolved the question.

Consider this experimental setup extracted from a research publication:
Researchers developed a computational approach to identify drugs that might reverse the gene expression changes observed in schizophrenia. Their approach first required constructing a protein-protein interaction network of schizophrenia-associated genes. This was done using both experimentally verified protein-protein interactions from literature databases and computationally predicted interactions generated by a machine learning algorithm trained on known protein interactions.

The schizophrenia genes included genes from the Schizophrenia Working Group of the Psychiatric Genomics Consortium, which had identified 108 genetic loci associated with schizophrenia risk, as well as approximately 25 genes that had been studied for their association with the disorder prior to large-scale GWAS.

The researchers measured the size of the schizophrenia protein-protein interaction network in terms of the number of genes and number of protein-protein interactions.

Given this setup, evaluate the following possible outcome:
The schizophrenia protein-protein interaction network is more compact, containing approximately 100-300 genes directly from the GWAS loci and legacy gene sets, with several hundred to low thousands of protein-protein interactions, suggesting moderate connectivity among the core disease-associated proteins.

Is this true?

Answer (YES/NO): YES